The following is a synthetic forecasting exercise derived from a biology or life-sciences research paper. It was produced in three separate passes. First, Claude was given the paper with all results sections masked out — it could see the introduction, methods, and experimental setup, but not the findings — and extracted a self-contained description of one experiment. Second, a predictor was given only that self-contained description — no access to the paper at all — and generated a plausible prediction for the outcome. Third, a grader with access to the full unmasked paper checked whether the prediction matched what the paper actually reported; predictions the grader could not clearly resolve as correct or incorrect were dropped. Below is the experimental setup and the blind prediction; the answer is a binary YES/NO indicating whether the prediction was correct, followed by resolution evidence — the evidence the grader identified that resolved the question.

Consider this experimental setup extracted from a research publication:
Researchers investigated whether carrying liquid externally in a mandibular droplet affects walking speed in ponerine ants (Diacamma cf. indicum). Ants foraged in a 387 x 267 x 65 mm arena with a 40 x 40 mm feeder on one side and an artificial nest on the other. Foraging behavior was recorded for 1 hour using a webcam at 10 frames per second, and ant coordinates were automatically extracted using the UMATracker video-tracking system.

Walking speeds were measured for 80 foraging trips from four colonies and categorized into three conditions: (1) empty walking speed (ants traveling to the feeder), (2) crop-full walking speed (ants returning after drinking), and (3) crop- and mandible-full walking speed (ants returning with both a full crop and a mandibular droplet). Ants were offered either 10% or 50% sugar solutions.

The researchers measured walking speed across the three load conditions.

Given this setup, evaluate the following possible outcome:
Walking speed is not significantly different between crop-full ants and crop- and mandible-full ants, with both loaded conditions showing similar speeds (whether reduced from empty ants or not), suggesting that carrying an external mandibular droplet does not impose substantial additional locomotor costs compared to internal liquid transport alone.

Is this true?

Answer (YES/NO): YES